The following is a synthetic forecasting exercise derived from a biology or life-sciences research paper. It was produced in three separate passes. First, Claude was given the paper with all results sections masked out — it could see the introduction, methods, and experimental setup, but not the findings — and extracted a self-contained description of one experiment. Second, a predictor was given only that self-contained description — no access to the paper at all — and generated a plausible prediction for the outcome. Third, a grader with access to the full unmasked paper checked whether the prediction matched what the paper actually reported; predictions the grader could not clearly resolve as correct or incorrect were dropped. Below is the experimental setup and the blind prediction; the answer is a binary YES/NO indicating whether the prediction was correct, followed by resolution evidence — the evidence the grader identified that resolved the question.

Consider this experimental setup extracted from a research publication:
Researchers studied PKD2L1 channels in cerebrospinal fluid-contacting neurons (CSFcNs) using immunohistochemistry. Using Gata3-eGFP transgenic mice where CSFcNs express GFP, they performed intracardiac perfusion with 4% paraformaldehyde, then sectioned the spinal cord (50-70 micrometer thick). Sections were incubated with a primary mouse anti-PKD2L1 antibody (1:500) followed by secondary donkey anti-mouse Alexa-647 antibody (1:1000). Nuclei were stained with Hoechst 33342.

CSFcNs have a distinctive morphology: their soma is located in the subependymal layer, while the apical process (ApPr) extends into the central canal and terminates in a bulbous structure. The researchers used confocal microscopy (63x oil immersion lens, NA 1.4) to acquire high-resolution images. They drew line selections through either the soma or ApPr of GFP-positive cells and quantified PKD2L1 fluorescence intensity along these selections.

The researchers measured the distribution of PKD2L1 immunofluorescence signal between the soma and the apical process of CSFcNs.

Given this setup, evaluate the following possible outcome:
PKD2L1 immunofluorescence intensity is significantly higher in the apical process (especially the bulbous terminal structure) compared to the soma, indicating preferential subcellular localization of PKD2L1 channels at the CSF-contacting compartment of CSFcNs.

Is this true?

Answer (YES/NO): YES